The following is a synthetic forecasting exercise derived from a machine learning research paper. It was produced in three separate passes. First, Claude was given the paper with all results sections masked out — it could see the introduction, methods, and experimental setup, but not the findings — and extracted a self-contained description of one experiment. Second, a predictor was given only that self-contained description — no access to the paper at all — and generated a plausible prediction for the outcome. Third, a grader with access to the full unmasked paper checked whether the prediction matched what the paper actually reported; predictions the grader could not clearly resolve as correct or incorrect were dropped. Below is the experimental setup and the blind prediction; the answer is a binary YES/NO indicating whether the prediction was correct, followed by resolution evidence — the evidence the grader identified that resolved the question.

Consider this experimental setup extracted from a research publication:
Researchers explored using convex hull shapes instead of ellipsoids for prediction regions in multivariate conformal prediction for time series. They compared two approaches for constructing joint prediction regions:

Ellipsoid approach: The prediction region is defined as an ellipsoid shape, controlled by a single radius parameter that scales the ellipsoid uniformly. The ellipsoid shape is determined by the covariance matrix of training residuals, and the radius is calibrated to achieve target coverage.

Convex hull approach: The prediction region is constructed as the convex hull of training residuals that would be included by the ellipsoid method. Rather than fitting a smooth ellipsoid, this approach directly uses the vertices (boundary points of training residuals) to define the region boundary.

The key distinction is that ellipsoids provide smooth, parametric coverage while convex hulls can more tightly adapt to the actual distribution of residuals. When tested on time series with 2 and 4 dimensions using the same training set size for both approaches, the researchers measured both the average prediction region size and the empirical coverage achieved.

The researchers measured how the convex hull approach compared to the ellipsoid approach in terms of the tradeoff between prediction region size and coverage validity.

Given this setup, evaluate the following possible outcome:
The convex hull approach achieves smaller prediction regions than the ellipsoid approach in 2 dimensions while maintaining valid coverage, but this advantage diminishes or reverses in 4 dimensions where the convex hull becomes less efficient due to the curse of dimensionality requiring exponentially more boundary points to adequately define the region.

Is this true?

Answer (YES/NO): NO